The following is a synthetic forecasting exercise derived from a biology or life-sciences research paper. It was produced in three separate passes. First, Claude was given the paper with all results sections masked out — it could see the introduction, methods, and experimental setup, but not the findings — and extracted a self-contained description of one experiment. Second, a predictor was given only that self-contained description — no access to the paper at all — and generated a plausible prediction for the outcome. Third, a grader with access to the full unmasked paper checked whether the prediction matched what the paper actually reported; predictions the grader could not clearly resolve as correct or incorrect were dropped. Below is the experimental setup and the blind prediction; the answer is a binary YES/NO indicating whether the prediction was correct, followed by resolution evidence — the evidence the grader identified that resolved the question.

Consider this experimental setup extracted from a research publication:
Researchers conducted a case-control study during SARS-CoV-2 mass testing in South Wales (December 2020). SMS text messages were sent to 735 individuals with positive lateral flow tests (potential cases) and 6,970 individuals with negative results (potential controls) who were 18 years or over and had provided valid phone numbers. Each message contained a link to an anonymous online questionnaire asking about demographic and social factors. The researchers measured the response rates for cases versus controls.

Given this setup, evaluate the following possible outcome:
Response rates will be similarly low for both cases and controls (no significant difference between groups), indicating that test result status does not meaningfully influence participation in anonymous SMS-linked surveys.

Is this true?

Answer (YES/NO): NO